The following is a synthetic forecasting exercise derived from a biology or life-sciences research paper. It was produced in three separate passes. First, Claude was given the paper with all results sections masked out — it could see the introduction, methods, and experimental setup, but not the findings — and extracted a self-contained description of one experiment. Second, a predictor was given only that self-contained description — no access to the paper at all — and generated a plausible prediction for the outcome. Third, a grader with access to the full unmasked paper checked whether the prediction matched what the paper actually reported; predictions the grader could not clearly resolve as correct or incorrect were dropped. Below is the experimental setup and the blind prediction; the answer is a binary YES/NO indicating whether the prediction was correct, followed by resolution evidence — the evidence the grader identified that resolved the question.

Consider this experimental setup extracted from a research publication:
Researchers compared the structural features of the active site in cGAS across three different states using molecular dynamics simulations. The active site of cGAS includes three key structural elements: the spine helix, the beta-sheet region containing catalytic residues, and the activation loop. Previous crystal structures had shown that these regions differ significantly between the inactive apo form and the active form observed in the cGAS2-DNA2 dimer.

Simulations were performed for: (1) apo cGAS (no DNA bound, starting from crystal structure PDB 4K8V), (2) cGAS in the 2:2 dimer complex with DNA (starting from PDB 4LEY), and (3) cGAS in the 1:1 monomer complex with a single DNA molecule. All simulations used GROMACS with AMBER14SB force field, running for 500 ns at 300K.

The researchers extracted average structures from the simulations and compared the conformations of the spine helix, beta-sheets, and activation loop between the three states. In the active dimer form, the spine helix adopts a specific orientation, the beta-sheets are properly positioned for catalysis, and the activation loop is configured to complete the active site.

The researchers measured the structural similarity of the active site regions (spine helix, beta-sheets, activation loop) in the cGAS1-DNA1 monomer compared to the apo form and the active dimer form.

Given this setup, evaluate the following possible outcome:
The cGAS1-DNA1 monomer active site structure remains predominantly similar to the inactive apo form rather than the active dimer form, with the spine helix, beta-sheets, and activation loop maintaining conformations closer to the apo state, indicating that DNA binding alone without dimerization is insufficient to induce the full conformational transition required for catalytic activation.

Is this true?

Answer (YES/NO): NO